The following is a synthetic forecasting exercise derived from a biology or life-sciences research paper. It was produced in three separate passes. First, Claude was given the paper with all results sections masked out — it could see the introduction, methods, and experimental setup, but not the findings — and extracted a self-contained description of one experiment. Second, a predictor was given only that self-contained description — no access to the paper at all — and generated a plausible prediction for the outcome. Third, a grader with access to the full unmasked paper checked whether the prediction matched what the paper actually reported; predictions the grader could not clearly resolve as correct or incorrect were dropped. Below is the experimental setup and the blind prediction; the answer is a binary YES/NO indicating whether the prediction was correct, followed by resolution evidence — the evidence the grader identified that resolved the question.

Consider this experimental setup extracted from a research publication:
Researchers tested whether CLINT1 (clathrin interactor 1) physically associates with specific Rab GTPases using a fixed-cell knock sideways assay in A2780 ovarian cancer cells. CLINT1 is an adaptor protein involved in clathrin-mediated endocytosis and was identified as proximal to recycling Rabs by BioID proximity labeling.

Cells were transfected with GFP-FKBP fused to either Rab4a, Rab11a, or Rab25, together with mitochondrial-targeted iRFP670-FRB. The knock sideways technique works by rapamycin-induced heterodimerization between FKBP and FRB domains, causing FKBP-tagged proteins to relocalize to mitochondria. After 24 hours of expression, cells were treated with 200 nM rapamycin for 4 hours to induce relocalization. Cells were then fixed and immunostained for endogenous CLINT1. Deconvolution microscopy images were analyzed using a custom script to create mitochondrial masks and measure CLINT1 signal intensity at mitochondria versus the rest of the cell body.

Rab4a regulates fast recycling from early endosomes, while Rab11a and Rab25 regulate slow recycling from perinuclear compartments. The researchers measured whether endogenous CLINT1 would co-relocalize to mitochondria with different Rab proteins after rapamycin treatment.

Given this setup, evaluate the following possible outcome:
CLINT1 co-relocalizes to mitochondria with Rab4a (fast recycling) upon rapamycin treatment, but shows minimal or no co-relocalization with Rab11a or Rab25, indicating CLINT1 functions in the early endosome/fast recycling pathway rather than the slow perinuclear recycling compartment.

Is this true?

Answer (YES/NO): NO